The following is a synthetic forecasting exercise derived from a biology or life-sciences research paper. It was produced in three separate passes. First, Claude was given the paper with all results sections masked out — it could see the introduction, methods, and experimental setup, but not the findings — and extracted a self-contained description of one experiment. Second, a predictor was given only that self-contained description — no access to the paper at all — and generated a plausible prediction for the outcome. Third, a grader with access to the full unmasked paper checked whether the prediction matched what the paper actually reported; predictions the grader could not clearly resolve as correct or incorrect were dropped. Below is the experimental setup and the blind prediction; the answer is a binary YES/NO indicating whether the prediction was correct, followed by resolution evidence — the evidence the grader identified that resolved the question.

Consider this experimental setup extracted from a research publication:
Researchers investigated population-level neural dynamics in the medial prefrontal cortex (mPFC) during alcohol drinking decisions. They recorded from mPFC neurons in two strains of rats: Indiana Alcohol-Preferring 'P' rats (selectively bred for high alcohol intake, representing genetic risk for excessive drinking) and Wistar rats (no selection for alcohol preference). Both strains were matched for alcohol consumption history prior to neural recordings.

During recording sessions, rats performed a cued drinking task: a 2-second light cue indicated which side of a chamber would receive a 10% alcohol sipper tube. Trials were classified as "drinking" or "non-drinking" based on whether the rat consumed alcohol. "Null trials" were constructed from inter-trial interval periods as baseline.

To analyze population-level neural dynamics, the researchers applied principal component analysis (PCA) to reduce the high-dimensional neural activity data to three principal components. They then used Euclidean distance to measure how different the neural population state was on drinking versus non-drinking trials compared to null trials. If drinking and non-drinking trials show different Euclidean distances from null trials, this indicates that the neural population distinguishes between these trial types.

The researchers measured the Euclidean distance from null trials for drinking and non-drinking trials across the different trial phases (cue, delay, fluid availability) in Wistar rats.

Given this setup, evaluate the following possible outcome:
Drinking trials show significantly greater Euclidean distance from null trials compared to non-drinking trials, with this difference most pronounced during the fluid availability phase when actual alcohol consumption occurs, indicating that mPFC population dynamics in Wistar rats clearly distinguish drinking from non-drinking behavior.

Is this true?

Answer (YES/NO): NO